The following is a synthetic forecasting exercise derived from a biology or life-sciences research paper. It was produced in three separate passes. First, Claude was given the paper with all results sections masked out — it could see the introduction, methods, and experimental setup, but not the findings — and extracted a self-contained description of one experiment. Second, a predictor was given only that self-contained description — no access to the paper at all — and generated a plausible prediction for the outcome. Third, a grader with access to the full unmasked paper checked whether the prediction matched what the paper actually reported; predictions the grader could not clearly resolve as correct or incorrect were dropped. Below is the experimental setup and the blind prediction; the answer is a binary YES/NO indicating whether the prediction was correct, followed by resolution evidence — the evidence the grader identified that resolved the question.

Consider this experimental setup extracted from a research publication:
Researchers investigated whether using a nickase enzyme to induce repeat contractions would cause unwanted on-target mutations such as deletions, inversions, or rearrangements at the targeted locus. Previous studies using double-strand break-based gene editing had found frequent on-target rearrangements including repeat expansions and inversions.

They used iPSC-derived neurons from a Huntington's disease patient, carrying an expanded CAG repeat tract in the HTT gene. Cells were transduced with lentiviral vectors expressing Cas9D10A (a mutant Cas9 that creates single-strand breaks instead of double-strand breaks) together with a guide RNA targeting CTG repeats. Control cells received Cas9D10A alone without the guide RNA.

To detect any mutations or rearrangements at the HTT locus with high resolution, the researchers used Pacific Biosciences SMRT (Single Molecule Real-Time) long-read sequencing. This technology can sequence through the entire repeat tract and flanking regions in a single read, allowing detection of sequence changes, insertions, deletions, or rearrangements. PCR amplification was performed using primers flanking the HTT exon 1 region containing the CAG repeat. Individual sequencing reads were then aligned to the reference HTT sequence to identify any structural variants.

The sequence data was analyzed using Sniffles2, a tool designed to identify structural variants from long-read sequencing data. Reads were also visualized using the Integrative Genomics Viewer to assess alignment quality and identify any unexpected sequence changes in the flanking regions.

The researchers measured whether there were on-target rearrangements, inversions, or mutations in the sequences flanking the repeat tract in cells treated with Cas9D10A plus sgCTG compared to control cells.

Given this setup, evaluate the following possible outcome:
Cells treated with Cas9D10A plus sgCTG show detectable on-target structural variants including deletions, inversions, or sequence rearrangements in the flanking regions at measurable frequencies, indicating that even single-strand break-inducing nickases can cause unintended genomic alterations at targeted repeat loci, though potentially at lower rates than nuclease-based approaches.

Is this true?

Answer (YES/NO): NO